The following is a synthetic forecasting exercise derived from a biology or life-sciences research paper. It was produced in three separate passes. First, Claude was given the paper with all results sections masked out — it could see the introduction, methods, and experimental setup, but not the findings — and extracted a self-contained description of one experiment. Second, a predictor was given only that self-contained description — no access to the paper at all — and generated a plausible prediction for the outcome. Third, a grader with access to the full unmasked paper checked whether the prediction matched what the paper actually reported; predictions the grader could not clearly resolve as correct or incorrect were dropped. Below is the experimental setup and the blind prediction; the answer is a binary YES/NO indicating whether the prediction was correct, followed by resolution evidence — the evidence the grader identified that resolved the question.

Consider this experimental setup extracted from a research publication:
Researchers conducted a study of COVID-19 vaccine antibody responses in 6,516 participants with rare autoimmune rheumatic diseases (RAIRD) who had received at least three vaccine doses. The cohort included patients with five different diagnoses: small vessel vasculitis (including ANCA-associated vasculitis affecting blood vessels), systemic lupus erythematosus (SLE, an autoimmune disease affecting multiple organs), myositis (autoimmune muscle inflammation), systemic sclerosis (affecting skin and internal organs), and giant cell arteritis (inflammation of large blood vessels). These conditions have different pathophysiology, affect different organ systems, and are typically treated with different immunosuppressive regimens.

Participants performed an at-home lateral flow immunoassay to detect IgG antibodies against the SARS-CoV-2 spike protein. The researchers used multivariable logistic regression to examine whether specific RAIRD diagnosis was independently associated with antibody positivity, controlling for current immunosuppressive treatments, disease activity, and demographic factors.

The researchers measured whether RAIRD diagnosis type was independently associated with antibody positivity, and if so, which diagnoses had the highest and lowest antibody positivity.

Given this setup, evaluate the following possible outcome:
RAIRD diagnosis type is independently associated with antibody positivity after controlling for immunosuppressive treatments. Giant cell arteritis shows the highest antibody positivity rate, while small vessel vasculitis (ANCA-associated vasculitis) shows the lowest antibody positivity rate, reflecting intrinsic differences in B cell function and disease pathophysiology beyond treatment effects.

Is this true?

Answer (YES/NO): NO